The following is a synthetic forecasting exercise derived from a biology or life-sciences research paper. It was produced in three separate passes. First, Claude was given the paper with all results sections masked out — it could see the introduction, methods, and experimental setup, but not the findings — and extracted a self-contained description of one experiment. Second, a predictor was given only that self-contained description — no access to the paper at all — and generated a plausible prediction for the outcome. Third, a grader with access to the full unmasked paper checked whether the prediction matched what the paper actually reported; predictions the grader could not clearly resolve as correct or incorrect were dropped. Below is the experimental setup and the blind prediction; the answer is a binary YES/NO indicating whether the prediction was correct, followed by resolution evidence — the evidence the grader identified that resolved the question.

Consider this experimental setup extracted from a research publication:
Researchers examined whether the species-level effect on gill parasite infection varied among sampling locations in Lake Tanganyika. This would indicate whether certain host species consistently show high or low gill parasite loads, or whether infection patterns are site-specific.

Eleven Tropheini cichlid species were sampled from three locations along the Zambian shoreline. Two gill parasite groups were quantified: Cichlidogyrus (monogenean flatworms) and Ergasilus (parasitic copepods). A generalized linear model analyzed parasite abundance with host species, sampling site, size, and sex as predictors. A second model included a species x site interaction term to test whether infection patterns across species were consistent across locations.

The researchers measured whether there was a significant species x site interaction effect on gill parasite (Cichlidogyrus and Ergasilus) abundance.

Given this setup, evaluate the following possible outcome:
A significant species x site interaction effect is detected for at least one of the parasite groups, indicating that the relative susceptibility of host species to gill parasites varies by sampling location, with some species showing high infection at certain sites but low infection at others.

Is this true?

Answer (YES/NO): YES